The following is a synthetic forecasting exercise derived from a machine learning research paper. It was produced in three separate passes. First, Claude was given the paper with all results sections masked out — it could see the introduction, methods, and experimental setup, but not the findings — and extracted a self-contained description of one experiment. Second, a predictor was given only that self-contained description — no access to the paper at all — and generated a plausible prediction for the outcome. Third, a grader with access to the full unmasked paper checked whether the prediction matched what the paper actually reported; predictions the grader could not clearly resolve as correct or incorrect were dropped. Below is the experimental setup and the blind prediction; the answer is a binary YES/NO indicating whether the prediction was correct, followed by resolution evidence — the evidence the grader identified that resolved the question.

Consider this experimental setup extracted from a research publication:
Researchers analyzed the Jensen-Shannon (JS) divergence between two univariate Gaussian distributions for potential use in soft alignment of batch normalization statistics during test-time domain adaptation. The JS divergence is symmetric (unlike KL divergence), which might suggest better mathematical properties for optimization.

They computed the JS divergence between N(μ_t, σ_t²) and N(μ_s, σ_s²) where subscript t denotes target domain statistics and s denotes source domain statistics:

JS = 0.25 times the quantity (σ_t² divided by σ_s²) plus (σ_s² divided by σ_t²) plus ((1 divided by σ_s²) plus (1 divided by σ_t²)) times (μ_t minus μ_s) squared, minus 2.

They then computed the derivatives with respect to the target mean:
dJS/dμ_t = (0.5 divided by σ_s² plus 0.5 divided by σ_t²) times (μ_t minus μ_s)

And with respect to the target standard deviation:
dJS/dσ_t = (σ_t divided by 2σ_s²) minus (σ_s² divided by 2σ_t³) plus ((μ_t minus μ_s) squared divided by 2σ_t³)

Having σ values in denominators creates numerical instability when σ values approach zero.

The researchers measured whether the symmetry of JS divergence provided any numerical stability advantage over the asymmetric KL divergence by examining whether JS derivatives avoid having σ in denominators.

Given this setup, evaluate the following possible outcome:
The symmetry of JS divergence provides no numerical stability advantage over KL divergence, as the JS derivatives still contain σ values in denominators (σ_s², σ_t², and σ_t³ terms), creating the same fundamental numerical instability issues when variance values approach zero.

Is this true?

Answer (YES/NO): YES